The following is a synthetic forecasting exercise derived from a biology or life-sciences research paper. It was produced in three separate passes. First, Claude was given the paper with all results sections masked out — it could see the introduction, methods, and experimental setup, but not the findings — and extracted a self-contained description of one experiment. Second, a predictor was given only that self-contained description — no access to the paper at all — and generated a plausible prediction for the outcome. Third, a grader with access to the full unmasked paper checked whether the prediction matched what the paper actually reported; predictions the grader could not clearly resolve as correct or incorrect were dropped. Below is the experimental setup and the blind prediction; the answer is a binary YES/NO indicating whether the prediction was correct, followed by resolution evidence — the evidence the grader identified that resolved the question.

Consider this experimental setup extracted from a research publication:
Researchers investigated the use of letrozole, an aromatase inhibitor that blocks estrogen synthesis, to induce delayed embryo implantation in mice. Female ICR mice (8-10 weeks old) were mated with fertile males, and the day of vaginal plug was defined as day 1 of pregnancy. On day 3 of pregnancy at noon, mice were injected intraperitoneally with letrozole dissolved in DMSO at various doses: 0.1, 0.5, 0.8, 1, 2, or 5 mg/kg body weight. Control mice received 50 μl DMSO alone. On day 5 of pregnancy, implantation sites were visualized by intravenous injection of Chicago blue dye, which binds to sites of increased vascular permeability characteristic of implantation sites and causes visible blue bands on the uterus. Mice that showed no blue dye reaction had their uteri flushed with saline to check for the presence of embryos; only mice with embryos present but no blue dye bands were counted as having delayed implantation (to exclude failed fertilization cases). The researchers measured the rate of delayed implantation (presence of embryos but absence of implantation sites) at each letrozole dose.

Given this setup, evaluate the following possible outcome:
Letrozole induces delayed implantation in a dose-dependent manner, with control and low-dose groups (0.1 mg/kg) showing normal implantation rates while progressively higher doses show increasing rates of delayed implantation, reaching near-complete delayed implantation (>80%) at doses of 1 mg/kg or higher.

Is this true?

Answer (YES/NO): NO